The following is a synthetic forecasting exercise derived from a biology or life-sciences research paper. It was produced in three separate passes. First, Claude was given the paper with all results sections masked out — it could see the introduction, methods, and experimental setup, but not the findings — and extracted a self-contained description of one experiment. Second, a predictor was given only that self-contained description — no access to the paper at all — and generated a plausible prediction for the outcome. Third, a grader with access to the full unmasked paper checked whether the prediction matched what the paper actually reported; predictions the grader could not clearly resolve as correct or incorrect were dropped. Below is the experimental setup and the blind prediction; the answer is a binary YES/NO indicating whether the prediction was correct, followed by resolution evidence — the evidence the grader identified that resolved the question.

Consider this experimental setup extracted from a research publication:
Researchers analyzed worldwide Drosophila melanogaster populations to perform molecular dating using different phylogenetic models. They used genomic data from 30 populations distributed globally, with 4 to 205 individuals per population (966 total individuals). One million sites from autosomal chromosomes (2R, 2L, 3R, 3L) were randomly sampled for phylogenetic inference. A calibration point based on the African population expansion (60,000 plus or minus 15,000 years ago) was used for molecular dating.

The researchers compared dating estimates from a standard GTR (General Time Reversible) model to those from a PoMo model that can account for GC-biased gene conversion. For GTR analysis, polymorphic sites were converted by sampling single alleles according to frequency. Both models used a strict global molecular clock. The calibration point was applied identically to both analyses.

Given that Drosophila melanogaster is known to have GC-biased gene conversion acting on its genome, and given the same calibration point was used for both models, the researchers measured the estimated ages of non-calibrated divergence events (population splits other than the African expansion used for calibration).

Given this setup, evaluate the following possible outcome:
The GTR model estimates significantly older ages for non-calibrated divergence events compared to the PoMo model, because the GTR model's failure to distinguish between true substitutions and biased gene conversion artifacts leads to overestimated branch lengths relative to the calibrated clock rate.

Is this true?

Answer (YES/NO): NO